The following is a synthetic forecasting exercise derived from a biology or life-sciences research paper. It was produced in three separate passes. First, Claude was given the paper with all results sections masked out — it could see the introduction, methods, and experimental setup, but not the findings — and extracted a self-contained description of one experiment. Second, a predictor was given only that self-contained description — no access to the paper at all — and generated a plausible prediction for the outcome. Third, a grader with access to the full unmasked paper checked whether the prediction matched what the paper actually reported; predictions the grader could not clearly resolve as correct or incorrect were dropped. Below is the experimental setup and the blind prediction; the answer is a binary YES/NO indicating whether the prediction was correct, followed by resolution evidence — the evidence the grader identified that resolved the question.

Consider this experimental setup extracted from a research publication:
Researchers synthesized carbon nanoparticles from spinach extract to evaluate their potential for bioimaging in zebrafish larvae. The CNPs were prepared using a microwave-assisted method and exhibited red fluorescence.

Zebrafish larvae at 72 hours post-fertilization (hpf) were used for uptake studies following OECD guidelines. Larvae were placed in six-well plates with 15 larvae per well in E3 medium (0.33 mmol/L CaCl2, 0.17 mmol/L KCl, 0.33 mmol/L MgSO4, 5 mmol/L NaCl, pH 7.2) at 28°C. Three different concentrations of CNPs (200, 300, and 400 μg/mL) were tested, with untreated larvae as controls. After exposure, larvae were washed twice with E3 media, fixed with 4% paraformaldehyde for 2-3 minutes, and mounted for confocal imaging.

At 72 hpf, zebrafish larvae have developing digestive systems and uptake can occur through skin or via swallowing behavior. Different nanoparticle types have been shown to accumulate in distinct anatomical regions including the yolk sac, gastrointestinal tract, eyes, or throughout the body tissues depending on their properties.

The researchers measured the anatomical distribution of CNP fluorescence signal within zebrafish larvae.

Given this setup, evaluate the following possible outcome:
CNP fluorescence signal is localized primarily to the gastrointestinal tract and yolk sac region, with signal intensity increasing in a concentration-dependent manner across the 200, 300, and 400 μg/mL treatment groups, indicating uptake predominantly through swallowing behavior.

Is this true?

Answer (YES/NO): NO